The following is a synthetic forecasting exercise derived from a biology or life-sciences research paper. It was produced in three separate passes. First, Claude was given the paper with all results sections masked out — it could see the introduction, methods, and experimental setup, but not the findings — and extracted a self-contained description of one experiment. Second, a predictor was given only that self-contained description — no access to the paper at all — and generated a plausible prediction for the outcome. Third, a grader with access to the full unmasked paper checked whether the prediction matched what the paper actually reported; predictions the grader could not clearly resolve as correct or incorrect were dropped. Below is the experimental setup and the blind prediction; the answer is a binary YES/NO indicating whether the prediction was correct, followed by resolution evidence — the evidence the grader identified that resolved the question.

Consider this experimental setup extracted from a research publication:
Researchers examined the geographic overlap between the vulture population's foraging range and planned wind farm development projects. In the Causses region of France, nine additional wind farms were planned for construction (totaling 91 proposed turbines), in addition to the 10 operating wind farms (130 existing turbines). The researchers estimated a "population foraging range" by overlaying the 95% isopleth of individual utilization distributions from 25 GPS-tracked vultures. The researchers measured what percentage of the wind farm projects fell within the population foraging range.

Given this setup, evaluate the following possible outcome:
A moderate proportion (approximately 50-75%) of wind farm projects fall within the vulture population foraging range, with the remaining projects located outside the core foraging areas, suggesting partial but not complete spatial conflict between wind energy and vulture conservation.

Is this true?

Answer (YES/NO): NO